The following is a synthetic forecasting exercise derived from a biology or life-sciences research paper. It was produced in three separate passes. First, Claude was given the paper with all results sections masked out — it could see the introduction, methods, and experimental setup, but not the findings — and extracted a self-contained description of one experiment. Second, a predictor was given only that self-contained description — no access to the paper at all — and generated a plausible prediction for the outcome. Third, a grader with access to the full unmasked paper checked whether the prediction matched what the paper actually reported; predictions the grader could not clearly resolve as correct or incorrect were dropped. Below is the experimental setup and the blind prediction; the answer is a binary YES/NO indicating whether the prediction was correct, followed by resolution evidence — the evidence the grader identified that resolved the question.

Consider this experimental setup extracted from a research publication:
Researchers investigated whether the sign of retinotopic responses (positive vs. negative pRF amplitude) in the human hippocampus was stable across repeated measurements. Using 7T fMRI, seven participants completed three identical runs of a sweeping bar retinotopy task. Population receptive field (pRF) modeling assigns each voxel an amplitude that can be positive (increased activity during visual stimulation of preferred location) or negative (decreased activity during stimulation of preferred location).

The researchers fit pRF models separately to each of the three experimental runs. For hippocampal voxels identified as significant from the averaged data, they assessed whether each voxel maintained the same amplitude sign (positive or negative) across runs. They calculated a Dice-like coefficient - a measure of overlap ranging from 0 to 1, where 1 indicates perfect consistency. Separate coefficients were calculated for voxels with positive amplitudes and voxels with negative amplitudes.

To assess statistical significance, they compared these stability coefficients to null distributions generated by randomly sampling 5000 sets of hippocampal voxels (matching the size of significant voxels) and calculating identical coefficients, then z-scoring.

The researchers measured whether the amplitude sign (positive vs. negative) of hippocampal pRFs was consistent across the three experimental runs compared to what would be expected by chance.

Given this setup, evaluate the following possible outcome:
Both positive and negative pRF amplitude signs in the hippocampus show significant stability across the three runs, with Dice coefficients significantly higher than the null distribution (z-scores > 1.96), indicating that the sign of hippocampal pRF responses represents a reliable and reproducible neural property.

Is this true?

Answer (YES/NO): YES